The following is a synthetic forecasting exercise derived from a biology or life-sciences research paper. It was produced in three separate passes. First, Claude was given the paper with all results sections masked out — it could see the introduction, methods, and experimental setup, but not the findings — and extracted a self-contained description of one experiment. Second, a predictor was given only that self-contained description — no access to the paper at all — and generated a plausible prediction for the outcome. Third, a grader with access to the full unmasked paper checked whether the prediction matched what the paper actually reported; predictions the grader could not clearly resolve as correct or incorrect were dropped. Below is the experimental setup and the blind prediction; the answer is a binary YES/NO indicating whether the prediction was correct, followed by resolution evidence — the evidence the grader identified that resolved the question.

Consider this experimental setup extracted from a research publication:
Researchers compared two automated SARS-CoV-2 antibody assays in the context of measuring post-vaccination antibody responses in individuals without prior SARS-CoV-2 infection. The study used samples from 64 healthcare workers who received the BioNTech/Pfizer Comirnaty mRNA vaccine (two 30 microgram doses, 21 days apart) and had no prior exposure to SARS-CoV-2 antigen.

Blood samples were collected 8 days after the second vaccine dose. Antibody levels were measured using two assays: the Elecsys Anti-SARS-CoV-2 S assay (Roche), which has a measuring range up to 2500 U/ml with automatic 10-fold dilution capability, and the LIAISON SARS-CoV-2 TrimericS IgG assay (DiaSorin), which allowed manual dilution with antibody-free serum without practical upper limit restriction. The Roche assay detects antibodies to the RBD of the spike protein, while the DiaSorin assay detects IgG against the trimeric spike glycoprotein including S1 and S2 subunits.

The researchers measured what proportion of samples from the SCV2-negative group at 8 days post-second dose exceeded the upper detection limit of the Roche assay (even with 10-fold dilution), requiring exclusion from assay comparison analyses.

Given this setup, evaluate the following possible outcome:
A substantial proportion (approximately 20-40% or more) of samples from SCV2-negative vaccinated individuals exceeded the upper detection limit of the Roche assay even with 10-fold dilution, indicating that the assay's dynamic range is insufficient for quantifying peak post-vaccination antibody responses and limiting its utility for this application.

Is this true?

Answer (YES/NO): YES